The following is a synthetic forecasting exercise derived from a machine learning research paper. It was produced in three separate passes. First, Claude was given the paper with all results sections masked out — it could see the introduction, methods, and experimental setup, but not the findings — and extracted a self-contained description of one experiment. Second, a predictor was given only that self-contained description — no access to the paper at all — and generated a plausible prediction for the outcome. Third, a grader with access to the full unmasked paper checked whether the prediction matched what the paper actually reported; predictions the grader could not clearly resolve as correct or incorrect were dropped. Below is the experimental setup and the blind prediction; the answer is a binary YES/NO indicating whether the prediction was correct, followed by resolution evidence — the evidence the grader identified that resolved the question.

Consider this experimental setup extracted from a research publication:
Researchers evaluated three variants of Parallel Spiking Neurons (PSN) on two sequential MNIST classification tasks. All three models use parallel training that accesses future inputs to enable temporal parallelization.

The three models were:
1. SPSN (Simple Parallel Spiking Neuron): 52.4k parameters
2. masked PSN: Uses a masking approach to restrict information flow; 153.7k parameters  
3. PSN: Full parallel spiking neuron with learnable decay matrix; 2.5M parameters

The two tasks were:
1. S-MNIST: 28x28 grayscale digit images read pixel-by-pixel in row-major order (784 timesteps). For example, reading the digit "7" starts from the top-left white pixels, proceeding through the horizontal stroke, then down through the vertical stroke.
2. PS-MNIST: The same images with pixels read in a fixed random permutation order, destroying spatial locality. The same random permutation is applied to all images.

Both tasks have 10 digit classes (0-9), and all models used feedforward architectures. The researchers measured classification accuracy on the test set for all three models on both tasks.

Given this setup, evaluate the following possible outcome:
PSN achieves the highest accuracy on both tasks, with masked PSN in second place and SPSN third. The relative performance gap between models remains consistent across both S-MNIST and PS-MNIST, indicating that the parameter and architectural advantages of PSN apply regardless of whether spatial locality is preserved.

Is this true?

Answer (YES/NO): NO